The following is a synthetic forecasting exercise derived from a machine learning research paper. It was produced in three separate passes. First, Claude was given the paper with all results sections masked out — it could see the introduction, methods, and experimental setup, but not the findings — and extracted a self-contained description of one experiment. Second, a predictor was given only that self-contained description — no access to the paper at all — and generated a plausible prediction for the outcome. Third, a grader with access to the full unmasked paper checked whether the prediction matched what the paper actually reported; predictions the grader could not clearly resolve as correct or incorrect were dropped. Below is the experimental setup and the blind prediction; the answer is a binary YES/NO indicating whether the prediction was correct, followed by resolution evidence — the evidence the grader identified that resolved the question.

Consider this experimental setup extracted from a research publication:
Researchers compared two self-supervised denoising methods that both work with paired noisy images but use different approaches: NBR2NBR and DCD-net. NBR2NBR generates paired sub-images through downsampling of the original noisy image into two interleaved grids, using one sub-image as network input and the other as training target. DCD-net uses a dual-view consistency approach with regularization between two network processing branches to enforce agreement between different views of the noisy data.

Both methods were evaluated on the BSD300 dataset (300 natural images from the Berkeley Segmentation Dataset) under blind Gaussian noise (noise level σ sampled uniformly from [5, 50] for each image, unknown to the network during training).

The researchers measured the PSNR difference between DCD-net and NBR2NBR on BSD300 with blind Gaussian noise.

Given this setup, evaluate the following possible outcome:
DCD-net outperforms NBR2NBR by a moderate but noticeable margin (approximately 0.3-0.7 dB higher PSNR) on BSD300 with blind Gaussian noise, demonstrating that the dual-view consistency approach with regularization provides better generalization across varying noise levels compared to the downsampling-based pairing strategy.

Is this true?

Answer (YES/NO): YES